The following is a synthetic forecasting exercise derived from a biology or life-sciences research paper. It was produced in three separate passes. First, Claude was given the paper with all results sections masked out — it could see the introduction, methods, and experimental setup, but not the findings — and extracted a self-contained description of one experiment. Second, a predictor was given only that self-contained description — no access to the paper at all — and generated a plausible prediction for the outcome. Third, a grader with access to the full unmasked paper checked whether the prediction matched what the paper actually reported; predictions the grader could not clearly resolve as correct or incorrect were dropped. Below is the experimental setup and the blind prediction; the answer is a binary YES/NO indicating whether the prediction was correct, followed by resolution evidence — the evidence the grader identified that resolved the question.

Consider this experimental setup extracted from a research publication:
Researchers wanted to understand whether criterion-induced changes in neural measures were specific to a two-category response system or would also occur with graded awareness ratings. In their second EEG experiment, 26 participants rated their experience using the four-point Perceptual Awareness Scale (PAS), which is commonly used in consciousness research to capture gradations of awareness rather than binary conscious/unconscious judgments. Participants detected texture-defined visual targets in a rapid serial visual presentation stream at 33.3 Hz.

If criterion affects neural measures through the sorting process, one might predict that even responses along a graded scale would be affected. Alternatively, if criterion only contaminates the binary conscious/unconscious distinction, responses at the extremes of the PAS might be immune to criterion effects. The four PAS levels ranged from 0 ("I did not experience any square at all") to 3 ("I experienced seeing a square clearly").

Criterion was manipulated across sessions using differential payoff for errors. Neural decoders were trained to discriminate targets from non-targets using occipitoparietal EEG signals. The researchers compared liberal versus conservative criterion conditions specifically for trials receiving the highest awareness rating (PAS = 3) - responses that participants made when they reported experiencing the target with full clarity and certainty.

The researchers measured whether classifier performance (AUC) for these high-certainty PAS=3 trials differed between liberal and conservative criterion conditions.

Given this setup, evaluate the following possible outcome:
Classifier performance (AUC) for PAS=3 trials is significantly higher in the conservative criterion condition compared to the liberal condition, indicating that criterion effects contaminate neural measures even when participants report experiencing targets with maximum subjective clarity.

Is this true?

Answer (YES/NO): YES